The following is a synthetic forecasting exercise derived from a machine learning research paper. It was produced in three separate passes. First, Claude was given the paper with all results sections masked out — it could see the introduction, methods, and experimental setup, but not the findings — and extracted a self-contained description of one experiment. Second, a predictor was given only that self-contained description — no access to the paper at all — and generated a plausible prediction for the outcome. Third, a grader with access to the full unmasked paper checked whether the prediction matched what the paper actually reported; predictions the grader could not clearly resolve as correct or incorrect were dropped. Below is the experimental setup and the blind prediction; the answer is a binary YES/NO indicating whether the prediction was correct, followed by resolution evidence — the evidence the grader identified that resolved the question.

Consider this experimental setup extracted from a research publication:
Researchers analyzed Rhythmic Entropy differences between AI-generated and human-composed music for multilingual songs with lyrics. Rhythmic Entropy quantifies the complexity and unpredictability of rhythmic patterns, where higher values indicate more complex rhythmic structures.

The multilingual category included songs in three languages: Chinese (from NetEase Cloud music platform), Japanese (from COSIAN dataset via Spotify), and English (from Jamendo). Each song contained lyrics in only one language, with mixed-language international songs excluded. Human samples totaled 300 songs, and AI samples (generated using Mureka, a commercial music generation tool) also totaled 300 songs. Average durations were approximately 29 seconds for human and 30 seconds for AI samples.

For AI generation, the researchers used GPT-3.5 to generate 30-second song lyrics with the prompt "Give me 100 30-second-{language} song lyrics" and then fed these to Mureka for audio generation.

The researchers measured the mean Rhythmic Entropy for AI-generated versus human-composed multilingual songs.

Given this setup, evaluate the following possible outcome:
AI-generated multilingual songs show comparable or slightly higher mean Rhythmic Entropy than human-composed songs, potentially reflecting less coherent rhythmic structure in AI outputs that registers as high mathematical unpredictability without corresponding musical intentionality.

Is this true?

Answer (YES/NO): NO